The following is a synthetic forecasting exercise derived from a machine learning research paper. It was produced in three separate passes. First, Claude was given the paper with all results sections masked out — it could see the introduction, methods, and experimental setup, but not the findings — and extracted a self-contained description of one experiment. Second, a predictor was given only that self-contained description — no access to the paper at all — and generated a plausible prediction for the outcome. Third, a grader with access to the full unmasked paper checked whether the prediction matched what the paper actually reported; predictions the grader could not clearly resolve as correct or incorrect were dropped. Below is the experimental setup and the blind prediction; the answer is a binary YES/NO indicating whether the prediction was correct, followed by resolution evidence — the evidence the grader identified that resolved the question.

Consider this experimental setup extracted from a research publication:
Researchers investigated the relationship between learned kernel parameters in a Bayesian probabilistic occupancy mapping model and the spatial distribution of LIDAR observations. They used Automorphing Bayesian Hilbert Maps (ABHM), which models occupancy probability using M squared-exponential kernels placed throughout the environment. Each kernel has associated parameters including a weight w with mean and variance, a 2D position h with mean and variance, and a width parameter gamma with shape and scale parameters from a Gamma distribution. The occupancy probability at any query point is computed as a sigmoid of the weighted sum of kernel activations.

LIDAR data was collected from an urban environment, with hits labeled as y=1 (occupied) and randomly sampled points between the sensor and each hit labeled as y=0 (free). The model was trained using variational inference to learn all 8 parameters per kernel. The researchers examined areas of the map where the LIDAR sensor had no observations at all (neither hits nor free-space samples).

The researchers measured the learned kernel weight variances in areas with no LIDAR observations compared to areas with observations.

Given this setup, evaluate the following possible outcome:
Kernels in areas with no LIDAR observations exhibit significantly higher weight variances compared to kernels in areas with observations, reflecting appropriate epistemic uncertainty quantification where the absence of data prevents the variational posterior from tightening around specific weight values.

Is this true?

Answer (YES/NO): YES